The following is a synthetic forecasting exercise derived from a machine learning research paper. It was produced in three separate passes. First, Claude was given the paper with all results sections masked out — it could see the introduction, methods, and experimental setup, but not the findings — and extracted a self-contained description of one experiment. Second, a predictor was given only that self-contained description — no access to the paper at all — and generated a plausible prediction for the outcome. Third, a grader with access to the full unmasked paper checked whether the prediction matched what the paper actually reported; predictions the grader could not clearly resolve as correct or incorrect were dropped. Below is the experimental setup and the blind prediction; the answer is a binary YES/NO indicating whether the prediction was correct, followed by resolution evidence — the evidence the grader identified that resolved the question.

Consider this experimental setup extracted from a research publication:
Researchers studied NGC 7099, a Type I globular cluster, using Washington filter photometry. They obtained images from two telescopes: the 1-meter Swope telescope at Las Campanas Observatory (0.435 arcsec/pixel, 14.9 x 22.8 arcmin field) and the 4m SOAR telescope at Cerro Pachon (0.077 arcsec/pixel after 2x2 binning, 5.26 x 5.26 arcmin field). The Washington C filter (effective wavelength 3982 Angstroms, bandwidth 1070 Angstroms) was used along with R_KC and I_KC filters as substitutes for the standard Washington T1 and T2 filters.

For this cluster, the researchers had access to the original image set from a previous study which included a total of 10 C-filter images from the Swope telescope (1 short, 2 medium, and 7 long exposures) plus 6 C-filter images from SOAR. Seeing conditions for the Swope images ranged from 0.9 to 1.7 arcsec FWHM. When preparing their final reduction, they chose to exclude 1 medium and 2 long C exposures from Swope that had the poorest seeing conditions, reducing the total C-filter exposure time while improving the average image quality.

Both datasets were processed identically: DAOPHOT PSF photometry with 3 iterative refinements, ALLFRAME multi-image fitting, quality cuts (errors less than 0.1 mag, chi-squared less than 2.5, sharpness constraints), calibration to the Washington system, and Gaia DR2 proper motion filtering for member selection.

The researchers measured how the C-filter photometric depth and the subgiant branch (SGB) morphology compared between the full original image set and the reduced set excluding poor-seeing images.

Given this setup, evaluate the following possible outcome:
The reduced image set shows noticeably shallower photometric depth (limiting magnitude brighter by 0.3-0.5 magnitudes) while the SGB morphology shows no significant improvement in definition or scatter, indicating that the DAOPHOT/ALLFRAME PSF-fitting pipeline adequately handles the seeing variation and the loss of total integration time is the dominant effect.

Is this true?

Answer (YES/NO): NO